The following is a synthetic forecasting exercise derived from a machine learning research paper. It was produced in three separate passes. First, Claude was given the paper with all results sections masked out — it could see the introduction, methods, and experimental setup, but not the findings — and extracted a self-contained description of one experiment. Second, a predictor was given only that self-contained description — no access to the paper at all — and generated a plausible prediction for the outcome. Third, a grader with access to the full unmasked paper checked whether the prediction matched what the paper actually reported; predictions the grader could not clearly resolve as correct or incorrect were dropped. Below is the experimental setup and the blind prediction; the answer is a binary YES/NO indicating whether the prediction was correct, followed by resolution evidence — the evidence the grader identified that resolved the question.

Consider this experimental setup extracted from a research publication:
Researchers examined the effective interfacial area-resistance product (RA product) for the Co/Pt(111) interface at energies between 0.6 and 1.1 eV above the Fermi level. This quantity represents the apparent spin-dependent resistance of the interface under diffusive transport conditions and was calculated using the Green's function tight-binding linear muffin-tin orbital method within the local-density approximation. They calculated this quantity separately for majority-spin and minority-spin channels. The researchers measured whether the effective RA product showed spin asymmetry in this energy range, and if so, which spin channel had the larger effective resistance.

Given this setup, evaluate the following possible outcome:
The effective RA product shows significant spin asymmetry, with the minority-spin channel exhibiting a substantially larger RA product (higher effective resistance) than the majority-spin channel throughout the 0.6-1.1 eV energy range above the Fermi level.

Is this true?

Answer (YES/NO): YES